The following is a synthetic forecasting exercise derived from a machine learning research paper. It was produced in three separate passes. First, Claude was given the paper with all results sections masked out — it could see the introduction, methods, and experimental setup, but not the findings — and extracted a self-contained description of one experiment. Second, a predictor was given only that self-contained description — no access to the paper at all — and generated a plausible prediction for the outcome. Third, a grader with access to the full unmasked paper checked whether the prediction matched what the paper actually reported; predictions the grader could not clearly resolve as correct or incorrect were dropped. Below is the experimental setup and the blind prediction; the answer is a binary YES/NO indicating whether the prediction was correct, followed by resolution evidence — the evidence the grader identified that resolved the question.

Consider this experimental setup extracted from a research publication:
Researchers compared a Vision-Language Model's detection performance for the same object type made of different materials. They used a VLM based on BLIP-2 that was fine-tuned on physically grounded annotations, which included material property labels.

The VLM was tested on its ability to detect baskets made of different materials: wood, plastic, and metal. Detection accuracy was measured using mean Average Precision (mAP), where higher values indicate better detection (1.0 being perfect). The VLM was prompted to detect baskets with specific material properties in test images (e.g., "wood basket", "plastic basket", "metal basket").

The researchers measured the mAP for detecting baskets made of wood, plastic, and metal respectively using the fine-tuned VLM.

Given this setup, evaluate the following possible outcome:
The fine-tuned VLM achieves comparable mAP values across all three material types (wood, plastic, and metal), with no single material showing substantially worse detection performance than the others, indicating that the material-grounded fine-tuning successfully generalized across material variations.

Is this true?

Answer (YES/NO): NO